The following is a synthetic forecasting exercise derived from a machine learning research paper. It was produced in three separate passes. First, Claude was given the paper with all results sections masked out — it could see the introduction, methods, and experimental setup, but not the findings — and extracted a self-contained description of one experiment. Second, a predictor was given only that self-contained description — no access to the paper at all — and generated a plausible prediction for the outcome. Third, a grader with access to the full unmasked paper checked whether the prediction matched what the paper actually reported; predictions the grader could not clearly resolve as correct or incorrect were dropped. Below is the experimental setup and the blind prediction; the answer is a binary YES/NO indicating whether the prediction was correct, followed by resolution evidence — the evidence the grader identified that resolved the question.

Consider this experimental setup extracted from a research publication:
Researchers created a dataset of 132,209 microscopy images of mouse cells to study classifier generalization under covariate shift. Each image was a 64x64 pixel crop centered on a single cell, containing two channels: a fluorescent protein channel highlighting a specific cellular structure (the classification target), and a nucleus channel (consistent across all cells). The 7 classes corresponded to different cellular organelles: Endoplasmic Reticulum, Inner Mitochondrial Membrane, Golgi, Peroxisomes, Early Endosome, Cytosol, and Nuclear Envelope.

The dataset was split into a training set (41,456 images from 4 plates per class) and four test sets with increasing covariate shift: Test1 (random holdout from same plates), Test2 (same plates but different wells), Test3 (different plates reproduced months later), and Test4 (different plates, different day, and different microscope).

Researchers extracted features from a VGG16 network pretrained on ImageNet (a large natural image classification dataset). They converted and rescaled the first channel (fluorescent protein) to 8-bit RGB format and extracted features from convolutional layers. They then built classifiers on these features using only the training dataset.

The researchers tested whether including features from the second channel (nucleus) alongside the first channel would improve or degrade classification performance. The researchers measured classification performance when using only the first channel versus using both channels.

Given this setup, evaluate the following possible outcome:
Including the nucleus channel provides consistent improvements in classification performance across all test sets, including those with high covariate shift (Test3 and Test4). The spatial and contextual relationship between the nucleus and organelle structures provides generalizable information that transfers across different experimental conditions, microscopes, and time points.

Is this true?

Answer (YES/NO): NO